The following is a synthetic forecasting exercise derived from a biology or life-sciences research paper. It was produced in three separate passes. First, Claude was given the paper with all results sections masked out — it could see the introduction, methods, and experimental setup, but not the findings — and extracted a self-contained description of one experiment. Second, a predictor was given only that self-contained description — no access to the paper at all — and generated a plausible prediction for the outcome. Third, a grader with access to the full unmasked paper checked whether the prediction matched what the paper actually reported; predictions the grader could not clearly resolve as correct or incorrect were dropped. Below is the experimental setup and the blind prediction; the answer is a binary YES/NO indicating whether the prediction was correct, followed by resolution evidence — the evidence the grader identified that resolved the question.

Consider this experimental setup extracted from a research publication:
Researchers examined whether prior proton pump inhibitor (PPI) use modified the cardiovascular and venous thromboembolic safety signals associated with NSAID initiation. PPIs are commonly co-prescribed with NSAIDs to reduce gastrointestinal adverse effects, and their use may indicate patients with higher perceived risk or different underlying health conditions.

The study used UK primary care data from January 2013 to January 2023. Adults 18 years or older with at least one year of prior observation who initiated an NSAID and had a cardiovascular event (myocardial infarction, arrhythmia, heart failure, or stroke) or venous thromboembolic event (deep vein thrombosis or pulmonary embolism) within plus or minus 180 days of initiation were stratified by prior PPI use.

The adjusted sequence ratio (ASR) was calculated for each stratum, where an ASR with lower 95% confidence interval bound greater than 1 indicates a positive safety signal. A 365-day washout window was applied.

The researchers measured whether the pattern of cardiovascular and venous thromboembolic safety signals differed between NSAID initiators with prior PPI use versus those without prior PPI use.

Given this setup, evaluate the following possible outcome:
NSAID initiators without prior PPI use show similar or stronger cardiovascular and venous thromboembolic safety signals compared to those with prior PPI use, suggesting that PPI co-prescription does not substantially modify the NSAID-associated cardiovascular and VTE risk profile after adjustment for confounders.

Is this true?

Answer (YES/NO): YES